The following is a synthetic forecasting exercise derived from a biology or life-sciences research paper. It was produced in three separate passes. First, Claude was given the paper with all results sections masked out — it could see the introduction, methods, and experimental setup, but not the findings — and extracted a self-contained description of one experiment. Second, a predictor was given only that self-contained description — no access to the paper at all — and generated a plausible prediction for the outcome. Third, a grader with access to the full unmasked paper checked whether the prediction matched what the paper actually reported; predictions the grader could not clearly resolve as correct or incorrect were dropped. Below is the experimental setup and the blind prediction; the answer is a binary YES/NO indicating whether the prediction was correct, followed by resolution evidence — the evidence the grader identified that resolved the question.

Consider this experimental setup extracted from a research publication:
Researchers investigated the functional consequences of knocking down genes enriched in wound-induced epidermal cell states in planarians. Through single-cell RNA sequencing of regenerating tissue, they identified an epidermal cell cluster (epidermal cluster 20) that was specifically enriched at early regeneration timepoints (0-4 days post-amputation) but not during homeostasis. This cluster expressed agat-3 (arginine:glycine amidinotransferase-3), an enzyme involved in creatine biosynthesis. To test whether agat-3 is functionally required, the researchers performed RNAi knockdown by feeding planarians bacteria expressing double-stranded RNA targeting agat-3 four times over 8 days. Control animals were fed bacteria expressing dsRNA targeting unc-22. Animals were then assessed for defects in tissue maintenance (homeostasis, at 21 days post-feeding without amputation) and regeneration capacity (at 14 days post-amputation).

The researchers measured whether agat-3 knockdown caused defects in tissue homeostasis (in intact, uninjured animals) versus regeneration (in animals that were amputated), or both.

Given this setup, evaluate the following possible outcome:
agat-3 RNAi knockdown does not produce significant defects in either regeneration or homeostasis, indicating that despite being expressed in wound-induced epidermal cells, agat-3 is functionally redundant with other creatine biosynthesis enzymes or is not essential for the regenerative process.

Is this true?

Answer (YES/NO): NO